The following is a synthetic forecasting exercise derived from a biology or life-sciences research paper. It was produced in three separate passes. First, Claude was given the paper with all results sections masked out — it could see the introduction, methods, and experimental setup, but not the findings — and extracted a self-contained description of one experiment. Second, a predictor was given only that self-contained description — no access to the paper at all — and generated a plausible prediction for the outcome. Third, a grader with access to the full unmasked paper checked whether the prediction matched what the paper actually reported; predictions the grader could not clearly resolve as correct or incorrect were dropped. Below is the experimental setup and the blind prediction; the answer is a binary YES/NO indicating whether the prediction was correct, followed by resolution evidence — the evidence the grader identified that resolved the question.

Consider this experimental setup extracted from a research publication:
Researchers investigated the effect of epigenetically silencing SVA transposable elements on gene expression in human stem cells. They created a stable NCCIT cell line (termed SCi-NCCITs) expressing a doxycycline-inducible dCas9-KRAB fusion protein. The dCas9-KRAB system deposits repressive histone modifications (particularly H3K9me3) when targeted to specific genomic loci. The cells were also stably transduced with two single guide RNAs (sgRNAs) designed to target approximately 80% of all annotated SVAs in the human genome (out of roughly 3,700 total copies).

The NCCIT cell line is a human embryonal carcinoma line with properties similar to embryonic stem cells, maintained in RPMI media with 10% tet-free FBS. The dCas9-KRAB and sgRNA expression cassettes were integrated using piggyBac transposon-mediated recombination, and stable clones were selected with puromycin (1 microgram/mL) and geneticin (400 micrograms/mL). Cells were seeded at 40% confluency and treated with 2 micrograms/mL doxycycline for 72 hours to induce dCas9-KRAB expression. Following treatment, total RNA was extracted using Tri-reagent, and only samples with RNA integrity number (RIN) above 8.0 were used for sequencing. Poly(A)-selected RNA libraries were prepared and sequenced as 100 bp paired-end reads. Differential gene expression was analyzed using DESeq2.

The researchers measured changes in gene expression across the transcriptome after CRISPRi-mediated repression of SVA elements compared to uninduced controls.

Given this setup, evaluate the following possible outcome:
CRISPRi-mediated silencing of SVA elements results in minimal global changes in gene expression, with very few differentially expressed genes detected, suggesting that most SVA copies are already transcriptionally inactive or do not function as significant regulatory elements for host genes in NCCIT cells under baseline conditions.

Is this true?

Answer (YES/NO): NO